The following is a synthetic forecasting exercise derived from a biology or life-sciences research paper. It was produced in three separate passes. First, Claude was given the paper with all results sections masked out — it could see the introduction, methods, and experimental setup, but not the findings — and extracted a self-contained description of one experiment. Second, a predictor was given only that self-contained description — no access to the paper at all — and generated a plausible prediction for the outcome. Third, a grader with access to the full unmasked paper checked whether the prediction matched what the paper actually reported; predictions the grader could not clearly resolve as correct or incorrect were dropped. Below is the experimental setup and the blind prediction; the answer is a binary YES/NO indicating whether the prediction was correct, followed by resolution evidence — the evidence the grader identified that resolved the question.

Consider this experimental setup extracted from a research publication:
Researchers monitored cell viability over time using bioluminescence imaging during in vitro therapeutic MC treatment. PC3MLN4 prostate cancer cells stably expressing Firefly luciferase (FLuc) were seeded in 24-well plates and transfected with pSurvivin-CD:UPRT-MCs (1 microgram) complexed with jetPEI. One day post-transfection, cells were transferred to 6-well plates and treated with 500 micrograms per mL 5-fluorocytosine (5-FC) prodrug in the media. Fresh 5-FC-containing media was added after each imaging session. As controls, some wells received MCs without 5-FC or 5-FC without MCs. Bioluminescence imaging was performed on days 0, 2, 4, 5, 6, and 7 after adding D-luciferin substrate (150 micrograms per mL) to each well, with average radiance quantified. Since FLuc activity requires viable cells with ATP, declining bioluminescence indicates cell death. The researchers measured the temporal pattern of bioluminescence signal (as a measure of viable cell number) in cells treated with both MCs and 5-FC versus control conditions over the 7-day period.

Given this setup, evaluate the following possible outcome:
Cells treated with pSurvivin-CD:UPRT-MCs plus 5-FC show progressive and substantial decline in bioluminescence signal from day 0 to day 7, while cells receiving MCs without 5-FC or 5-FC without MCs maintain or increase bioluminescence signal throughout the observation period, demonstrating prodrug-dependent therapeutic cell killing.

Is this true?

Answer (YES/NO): YES